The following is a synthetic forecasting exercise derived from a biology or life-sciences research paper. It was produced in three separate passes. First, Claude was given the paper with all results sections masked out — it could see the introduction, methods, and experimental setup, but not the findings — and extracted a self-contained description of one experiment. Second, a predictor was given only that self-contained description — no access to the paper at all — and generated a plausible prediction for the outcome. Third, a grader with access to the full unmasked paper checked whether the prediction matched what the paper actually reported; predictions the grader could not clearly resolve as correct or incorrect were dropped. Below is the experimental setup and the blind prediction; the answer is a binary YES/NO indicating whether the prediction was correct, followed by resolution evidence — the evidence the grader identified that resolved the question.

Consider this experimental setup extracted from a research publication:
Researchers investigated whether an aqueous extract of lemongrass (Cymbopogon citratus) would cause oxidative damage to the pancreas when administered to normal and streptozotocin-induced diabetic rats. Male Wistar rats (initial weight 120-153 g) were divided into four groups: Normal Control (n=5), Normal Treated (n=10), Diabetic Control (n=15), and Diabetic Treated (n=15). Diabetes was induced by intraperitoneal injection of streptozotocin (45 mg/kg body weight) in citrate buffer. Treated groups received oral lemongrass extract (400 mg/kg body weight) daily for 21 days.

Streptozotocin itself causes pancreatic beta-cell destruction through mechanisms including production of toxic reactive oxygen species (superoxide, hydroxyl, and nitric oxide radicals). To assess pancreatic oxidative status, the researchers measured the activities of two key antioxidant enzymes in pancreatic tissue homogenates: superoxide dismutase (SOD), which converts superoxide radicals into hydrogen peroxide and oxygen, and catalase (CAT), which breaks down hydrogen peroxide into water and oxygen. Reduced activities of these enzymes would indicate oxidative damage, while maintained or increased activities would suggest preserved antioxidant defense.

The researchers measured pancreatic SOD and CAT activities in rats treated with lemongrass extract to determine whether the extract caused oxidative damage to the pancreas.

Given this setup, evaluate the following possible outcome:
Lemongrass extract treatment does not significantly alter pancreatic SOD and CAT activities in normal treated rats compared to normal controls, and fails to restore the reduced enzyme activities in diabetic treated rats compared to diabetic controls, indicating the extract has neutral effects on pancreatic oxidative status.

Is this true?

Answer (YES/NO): NO